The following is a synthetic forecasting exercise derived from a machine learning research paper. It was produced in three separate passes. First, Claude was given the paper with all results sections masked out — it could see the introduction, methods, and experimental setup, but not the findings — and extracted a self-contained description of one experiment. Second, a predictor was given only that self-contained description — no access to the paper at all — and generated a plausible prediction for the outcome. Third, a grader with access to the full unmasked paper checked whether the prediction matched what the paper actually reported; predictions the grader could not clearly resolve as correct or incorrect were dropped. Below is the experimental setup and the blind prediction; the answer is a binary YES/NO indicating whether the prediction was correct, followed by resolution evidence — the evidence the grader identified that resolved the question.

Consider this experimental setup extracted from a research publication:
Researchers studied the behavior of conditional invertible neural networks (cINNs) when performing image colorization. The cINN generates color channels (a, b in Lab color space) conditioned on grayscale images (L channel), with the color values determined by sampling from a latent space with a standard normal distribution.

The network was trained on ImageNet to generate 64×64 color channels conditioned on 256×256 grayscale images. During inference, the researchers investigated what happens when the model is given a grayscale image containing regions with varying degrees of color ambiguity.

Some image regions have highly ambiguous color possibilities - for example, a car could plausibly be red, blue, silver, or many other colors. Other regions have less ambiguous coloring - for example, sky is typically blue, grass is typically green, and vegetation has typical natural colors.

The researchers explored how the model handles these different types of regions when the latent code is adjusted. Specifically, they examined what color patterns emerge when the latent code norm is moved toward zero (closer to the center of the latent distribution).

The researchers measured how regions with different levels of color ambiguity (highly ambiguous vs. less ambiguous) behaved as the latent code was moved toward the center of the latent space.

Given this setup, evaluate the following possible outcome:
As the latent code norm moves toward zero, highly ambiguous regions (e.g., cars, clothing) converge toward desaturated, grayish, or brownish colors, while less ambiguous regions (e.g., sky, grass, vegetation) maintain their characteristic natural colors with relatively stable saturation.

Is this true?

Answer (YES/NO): NO